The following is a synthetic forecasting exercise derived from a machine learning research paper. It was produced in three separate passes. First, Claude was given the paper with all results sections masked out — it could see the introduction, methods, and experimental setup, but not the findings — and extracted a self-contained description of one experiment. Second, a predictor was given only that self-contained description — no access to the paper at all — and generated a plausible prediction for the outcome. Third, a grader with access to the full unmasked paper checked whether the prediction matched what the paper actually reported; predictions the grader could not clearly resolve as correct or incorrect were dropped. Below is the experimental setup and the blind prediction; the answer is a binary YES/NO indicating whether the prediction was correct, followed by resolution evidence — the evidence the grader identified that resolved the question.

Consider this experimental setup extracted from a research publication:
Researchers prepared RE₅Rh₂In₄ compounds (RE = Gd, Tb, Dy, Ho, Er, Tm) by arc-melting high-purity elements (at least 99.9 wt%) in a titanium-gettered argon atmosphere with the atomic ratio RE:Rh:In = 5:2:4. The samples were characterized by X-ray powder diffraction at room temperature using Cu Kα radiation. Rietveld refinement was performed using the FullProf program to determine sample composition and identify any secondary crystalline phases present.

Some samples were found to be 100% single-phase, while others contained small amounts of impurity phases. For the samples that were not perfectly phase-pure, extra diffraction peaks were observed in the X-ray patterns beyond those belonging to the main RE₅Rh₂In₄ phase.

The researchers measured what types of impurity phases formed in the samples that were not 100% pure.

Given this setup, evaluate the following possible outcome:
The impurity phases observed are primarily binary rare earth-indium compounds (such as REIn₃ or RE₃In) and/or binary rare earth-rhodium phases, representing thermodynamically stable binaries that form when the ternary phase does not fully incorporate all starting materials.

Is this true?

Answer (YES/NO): NO